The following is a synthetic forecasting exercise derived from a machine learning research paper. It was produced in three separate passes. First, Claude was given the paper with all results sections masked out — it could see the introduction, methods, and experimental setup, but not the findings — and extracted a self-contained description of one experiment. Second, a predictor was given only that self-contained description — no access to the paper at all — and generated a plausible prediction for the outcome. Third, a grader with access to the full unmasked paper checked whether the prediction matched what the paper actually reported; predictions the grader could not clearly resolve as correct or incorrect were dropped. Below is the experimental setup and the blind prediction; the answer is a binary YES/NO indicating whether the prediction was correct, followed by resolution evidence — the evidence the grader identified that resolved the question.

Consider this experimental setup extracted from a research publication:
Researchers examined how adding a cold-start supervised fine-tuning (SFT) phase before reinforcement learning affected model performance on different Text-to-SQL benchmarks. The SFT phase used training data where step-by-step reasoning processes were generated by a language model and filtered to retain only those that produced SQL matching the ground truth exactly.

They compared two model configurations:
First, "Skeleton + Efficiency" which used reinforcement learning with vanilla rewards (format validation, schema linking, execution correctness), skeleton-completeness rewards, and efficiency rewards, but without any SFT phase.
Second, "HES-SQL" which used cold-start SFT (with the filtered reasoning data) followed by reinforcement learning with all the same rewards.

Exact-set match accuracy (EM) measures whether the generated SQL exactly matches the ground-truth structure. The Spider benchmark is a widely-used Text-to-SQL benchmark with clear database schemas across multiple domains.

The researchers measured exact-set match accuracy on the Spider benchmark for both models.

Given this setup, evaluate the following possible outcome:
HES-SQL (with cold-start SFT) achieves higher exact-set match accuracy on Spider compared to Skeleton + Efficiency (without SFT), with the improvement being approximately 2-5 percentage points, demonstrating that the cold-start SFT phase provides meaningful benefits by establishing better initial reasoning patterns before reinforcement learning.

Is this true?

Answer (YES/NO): NO